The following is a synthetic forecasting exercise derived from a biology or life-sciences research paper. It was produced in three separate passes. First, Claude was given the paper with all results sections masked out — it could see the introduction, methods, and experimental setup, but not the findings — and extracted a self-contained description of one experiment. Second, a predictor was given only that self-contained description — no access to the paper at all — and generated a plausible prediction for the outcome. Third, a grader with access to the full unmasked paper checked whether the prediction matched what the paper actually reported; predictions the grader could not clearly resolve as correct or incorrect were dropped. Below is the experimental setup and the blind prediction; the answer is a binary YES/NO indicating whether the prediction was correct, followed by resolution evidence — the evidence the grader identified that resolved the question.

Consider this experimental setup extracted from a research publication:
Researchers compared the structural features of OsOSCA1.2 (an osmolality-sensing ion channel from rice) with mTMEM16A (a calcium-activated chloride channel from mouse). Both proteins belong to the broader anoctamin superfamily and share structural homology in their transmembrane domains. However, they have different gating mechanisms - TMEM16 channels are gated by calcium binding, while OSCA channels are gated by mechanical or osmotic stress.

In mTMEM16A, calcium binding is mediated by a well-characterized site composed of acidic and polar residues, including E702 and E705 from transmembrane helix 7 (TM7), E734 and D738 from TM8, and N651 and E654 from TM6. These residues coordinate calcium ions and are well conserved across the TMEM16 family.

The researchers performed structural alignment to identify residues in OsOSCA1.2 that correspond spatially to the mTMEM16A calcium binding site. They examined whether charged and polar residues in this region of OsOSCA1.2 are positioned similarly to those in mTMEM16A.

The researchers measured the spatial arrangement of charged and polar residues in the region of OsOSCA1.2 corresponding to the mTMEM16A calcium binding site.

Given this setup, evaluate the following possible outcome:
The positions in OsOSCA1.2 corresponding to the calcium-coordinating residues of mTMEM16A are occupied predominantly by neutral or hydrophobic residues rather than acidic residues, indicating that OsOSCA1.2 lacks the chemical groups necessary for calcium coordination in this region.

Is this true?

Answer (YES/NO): NO